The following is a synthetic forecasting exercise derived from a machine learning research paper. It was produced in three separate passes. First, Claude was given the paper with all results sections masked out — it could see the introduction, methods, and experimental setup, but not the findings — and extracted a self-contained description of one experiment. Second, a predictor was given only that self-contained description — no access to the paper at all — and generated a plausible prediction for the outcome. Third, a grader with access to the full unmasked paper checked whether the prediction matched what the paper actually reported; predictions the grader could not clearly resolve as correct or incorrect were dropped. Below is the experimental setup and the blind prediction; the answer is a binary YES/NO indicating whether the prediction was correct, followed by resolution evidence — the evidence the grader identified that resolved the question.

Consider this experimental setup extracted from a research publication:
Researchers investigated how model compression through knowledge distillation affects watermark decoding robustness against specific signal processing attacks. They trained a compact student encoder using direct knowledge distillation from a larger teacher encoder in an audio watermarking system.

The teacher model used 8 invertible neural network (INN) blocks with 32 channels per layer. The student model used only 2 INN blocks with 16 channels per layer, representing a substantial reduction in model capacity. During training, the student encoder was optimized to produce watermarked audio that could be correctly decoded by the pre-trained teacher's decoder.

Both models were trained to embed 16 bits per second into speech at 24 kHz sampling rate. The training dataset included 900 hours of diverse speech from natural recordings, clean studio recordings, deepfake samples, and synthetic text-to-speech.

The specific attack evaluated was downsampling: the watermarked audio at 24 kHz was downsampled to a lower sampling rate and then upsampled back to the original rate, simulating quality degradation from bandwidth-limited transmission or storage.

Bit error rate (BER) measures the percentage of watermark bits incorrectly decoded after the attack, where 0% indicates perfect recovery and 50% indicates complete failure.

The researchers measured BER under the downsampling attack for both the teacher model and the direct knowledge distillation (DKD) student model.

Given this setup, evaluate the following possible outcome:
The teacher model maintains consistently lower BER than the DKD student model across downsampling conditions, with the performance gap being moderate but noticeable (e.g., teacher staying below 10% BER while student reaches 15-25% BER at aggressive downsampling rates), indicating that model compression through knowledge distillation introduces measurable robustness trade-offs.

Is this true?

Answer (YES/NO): NO